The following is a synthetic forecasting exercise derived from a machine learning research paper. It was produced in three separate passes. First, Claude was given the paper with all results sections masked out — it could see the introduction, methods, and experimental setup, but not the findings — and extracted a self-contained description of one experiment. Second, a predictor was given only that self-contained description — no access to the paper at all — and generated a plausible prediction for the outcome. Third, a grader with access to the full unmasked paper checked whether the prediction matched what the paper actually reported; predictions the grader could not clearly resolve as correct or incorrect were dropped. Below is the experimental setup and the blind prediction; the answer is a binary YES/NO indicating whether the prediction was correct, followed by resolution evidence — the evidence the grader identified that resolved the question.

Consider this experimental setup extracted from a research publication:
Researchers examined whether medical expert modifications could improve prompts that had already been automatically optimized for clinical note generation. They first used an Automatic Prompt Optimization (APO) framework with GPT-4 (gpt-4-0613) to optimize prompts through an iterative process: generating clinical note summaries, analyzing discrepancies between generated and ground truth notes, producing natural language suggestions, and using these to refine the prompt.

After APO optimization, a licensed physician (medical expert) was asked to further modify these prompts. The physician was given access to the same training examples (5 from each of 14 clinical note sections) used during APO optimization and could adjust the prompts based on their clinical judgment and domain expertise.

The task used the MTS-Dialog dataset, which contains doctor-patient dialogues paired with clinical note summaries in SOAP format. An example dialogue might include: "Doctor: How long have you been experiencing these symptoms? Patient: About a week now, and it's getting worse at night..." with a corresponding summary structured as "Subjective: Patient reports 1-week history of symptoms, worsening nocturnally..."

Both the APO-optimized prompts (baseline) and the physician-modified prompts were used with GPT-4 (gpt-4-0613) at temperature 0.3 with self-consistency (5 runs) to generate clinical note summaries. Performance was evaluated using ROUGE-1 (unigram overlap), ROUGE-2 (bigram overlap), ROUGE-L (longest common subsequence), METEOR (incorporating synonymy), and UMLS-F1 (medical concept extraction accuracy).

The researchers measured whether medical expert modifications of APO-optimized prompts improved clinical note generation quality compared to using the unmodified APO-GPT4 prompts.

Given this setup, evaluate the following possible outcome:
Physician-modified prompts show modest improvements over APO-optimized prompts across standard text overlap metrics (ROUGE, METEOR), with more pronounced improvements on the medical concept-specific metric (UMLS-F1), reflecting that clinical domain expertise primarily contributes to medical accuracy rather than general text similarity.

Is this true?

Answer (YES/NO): NO